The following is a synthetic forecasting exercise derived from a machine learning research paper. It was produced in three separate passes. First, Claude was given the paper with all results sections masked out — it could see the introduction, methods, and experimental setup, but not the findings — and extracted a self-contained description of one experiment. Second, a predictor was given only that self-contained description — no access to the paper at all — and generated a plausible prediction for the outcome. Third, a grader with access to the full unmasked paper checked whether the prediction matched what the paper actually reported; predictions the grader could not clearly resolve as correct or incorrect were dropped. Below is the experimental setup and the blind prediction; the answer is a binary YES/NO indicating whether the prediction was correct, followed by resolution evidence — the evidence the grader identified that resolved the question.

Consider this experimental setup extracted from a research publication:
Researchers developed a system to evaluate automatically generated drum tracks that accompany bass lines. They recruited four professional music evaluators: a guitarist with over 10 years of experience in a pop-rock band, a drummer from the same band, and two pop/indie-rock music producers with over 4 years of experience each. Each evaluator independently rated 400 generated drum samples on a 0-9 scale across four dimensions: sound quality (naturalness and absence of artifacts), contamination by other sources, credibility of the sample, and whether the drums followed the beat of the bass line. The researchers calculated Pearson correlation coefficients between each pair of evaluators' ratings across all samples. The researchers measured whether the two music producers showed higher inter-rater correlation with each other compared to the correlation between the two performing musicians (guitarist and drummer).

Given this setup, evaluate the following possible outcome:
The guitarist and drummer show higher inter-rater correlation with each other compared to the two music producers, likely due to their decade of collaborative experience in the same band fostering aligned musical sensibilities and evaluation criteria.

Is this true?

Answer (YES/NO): NO